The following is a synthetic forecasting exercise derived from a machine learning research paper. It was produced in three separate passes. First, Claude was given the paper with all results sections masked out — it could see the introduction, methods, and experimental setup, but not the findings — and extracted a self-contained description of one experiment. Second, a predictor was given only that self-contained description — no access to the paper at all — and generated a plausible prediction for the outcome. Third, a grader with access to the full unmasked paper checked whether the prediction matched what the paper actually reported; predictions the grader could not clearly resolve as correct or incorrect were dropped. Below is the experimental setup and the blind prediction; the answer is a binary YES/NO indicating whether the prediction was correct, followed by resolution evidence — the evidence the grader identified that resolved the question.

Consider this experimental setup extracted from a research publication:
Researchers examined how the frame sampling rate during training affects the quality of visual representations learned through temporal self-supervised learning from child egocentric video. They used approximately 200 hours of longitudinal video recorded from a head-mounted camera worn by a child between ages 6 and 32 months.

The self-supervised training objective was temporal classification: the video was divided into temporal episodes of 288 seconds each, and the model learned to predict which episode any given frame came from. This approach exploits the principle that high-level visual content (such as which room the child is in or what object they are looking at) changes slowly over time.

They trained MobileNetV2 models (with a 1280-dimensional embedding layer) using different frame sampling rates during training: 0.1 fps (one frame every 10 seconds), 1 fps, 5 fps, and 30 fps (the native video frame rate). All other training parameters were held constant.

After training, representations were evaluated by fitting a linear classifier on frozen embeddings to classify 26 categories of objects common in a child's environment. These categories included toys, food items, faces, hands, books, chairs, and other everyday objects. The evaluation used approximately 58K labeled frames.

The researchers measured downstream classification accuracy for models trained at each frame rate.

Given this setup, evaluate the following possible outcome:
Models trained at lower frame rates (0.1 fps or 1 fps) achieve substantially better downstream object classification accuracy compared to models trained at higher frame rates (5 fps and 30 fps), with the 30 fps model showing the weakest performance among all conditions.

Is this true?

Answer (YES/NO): NO